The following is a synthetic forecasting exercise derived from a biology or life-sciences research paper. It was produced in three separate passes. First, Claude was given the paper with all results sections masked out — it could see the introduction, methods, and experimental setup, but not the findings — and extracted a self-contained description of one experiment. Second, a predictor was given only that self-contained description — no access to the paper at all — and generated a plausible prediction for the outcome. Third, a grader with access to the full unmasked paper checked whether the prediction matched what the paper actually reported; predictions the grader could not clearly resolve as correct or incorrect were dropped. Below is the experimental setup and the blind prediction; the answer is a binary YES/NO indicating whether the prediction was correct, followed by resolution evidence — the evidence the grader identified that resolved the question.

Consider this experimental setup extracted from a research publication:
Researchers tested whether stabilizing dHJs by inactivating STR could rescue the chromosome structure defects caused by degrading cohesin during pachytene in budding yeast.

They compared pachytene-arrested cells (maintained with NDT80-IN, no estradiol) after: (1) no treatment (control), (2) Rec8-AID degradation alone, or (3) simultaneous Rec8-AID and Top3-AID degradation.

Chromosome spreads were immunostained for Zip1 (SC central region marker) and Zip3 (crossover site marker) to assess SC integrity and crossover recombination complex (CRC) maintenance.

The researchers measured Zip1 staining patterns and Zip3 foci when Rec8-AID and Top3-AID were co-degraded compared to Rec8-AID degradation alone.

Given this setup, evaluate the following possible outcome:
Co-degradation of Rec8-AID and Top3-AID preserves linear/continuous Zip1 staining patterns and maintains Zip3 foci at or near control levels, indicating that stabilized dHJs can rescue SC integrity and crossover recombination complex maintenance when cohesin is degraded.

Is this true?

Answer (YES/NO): NO